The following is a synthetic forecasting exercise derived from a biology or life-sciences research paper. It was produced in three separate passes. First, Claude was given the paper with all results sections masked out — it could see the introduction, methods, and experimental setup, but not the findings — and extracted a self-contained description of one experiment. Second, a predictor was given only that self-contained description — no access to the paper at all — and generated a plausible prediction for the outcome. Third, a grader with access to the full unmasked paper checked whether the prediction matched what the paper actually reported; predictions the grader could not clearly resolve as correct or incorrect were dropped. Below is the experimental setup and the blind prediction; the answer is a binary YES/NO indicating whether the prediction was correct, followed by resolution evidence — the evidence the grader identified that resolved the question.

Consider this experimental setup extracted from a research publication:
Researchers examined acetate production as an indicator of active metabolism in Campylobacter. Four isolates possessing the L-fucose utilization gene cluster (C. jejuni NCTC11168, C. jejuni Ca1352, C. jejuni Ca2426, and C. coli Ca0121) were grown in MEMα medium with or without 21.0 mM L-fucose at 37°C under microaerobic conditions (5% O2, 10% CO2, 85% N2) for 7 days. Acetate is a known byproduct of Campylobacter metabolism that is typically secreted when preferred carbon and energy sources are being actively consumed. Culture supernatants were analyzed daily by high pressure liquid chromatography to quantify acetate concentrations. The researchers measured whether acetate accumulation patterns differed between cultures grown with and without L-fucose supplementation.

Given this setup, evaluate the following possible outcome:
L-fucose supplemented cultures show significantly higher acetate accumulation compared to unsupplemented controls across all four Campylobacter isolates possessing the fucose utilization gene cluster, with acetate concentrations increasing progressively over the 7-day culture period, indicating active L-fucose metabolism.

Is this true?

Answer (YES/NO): NO